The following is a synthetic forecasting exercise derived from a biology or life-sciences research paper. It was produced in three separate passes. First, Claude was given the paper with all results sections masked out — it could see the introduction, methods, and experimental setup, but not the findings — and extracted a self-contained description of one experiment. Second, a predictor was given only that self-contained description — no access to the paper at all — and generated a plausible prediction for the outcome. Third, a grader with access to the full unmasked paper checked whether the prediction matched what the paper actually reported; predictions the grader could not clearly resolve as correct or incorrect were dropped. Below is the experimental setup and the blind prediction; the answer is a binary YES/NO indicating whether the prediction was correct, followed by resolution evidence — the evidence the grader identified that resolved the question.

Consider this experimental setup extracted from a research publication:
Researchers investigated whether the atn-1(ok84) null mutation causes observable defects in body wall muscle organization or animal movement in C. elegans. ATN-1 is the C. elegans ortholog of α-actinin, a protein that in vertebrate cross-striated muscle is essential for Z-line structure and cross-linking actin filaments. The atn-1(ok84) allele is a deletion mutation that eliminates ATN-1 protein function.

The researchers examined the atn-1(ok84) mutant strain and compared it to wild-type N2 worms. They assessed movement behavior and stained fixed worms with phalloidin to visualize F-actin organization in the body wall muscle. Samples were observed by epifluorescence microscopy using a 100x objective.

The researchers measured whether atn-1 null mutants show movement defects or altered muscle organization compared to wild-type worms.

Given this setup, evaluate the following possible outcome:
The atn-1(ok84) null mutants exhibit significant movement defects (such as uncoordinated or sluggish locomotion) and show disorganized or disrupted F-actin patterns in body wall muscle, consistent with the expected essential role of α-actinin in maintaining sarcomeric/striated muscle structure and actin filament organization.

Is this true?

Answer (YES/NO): NO